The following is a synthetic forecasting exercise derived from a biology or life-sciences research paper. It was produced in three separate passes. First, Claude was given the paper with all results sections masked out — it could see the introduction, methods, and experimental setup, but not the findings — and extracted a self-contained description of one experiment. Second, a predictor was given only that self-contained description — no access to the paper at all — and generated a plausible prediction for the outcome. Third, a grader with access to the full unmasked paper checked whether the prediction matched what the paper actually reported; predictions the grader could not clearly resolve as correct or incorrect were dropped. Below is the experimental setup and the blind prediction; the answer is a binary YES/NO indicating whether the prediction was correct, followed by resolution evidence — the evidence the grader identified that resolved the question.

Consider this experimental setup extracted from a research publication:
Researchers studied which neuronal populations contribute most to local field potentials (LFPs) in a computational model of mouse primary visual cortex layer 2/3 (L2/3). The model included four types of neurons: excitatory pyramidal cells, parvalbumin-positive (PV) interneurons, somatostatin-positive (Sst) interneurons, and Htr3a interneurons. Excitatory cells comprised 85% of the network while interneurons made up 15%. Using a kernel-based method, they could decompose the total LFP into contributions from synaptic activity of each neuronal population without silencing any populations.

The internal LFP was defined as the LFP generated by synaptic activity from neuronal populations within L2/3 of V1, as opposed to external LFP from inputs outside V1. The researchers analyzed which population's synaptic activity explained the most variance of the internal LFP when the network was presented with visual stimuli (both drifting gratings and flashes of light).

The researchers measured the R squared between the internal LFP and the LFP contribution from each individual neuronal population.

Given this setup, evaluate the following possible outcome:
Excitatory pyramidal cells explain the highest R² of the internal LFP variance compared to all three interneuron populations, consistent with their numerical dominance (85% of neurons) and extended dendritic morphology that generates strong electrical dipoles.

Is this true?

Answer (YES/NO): NO